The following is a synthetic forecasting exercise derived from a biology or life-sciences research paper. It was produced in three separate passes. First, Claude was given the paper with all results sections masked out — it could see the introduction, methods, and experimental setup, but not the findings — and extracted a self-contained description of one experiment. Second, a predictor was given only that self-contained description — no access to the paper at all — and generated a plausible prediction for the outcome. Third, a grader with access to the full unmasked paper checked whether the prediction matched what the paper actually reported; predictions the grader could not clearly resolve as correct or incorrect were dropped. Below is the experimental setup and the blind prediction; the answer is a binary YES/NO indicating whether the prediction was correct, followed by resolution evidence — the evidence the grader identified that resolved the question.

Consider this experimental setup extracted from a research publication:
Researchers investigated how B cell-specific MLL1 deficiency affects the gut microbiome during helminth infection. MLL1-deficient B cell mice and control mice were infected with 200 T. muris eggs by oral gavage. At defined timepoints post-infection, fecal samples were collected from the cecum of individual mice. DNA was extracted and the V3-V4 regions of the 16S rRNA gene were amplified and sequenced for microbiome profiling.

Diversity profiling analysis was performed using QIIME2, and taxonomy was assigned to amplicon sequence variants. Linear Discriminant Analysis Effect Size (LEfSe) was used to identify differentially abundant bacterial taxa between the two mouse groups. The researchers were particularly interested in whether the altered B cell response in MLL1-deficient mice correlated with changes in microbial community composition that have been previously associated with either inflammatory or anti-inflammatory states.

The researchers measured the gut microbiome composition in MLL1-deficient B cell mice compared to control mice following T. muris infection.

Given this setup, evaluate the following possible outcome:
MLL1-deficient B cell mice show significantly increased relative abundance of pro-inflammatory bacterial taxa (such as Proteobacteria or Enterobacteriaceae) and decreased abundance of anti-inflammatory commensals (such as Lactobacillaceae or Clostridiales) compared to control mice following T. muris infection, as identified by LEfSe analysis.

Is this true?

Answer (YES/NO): NO